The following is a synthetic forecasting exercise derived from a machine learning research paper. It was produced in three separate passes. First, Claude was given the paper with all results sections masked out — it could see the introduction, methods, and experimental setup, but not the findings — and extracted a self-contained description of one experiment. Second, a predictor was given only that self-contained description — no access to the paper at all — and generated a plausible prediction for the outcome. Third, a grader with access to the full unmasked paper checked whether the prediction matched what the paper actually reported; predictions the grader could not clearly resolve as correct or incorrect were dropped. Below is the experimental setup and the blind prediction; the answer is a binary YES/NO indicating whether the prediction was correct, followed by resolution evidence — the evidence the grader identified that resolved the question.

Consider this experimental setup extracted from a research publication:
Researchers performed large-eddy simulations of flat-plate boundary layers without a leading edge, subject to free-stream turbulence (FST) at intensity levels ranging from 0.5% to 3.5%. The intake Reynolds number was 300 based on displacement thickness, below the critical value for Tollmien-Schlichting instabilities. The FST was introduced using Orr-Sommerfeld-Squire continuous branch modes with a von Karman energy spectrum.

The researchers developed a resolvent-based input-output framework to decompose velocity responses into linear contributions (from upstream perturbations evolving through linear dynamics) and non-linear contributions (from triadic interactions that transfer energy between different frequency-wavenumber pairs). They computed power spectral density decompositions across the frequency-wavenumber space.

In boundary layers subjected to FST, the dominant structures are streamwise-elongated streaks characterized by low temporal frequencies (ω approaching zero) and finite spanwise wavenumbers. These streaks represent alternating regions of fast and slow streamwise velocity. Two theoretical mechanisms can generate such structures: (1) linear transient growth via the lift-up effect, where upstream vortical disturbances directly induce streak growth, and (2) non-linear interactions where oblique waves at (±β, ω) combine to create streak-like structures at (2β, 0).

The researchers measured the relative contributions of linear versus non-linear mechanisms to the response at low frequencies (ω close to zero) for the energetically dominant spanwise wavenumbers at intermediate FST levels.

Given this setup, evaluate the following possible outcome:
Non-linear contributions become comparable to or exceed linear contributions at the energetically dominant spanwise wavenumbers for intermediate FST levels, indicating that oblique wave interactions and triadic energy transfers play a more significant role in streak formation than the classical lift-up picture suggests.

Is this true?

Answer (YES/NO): YES